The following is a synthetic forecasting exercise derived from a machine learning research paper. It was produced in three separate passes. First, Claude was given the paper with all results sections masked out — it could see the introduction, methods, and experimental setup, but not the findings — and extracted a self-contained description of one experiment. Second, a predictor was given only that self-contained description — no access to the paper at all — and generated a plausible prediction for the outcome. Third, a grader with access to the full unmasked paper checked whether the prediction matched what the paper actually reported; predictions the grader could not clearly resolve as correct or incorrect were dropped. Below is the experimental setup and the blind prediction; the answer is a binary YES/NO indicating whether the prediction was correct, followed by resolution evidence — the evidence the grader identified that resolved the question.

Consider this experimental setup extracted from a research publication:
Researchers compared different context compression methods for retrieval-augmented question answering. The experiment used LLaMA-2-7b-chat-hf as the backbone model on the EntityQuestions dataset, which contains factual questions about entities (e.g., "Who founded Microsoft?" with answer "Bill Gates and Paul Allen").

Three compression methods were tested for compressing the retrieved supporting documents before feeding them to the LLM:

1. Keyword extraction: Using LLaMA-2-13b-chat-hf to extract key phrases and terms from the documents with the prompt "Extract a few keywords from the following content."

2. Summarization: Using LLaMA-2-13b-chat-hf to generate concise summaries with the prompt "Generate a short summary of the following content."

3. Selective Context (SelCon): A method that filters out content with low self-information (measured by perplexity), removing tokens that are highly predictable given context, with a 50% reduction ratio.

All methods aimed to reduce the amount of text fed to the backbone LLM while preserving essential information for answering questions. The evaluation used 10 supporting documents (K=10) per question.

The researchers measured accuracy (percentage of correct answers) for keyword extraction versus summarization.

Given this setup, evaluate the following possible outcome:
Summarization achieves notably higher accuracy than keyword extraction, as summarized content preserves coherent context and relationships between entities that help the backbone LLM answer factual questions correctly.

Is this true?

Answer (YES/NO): NO